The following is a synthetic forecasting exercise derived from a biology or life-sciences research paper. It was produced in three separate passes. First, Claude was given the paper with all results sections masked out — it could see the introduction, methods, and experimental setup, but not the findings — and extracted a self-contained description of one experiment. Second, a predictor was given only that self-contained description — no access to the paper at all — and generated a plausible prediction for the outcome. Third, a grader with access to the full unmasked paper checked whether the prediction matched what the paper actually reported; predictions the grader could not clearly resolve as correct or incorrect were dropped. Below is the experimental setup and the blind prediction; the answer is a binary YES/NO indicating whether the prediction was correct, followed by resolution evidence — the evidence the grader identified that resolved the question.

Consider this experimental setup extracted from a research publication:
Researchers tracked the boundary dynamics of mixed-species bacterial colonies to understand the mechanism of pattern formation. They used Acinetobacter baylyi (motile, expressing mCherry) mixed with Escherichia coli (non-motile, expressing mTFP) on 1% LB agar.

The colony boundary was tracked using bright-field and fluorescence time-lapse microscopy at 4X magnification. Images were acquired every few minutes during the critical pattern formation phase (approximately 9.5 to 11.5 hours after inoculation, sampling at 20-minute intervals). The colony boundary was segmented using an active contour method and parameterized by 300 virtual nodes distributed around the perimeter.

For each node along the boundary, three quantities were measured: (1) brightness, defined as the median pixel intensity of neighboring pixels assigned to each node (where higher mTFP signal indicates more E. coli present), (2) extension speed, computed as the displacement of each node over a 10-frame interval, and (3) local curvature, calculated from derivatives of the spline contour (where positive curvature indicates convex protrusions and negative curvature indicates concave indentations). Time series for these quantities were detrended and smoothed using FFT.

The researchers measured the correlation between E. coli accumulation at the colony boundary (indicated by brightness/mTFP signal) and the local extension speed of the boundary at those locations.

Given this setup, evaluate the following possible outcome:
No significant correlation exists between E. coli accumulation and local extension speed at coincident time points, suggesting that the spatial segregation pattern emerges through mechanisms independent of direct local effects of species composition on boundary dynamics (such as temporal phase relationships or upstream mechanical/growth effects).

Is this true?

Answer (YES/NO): NO